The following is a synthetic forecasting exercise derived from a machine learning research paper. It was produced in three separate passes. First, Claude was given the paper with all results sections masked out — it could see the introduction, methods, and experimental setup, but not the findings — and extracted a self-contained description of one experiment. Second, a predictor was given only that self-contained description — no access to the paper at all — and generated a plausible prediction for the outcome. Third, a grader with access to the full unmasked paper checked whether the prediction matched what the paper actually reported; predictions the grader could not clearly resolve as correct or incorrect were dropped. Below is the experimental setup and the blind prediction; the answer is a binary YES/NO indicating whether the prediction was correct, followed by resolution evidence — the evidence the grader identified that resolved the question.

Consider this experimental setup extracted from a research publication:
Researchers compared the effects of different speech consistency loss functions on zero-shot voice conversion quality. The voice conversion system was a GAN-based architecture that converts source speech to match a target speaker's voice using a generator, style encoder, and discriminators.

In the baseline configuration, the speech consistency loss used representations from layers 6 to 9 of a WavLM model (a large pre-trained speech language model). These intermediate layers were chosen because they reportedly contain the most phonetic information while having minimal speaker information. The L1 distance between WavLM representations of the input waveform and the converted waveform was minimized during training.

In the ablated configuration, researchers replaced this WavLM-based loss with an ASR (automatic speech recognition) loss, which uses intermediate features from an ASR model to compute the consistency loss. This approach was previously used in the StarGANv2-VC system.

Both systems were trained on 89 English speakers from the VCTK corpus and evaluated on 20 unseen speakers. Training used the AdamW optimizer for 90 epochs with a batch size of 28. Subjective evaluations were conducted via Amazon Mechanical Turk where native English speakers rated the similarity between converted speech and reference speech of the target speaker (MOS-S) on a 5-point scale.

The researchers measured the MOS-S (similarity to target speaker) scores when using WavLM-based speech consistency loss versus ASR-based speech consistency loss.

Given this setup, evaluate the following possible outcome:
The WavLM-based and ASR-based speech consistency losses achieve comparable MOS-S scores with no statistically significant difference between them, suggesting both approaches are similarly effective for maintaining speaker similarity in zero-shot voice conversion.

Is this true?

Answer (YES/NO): NO